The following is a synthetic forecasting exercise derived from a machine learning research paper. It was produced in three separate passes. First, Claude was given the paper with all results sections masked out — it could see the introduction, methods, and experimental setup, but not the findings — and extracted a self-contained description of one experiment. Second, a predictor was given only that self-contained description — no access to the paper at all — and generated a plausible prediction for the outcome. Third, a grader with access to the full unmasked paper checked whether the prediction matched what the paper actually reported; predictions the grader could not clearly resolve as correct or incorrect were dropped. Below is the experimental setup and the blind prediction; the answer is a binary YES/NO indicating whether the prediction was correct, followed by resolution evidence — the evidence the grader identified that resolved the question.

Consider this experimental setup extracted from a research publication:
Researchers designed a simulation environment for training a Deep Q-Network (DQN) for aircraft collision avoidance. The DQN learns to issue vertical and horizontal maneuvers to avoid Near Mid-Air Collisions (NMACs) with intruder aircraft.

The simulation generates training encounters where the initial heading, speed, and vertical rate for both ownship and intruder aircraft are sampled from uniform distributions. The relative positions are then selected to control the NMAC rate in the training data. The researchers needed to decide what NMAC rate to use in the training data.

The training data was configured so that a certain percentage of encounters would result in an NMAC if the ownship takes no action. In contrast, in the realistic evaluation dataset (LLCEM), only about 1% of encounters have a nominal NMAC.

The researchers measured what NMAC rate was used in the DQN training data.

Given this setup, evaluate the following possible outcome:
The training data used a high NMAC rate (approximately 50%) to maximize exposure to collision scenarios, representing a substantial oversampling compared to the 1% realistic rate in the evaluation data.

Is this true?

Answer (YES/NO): NO